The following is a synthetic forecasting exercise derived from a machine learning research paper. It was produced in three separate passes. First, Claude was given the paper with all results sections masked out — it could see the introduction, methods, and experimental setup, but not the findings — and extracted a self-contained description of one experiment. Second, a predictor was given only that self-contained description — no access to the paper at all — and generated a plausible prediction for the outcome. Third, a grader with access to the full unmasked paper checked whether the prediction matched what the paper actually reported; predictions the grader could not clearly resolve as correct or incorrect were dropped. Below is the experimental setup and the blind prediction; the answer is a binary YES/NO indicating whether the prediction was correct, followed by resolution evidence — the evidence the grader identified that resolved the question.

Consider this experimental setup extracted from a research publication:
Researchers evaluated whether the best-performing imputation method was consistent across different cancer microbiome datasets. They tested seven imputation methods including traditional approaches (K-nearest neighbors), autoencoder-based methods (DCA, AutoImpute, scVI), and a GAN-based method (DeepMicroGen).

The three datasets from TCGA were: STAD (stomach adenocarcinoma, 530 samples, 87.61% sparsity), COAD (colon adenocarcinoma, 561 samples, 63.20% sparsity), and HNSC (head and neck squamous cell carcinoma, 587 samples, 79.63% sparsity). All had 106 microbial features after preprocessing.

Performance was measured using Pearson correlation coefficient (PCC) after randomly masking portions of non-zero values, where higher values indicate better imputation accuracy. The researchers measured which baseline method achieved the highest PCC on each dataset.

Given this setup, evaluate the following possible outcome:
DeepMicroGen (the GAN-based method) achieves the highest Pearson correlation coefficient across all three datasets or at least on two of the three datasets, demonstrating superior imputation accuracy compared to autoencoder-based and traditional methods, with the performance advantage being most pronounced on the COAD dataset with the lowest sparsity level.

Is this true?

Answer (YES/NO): NO